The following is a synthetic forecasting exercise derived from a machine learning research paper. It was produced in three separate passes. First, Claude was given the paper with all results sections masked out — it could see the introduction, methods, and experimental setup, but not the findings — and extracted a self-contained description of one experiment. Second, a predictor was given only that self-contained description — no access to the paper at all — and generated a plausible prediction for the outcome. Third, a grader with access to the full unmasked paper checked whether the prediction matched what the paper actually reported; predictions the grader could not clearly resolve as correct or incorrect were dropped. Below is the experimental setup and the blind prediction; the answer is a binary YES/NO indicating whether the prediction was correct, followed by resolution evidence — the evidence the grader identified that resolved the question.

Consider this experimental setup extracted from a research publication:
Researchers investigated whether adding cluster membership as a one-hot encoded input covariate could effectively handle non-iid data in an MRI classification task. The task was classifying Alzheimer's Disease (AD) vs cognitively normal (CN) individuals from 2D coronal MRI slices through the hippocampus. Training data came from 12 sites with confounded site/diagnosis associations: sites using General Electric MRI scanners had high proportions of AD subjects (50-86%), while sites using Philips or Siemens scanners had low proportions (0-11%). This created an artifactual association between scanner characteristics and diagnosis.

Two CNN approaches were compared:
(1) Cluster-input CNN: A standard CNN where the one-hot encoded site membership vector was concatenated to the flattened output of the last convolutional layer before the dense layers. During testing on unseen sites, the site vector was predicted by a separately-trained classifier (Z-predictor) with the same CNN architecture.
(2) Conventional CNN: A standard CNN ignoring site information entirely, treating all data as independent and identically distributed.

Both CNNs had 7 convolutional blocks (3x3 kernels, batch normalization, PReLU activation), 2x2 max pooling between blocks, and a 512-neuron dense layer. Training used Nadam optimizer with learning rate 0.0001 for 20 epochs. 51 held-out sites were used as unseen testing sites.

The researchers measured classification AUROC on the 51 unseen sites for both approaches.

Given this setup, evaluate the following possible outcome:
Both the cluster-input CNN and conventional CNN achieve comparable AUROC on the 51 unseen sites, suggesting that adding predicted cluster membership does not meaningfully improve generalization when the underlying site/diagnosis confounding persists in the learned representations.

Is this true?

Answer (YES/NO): YES